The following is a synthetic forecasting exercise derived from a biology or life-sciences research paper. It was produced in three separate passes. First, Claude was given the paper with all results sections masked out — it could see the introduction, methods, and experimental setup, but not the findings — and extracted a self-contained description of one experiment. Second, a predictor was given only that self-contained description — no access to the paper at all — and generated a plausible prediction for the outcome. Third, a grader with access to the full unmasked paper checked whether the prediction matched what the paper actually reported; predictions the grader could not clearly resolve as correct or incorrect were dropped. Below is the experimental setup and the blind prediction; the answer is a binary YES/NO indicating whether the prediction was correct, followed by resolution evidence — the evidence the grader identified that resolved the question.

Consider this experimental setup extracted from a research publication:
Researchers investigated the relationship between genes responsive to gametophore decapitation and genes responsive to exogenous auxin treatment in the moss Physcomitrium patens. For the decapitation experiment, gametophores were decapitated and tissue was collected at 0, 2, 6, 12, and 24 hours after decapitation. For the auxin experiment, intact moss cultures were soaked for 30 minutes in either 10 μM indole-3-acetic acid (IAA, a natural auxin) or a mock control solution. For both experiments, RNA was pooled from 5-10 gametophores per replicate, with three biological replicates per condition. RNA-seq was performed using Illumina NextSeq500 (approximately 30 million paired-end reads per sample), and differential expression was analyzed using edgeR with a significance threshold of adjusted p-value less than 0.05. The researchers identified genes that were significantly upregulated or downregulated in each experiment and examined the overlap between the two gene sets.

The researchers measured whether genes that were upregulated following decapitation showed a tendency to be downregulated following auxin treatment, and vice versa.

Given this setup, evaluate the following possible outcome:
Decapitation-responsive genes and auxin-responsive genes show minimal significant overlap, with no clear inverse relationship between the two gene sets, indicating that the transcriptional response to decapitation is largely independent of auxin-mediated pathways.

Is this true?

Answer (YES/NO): NO